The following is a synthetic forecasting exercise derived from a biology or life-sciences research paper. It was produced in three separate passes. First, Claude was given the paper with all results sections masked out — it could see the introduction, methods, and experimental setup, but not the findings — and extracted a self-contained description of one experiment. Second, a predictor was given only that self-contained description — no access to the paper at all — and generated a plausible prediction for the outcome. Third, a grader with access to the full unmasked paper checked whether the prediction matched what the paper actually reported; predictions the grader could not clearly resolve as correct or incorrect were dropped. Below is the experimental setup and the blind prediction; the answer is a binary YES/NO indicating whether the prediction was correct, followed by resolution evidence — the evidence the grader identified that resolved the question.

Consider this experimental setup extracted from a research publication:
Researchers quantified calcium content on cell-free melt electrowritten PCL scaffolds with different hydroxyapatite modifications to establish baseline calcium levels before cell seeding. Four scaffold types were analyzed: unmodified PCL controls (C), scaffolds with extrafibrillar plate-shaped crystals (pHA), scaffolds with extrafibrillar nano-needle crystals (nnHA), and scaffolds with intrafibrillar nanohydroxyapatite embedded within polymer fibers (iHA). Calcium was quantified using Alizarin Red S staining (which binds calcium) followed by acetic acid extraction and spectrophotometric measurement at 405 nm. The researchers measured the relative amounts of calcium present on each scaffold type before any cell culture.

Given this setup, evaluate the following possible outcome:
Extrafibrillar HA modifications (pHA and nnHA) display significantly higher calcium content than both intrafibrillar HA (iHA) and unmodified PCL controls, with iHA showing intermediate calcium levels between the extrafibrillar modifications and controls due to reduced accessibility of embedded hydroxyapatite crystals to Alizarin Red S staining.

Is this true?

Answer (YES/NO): NO